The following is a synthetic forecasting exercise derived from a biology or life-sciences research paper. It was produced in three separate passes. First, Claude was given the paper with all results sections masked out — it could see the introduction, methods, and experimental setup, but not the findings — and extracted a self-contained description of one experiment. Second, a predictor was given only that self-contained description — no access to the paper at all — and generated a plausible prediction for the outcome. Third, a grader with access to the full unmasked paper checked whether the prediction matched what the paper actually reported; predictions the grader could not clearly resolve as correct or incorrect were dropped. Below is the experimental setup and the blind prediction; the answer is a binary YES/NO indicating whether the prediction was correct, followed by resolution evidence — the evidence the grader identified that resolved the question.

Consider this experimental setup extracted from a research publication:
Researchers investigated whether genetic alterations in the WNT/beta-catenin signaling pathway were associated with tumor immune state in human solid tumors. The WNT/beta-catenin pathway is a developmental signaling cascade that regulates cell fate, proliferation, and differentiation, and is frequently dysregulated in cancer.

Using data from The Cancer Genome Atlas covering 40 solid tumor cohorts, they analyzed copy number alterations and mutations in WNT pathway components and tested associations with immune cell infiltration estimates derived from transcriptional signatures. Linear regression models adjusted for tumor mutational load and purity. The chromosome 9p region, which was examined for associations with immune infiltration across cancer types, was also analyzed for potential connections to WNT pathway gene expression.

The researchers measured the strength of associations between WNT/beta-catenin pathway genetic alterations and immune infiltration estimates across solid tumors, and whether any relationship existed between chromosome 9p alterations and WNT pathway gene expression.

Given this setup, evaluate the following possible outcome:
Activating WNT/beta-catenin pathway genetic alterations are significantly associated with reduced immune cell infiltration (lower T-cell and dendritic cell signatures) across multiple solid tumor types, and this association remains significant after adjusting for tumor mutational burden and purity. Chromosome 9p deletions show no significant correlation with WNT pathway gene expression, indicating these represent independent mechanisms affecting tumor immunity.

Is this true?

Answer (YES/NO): NO